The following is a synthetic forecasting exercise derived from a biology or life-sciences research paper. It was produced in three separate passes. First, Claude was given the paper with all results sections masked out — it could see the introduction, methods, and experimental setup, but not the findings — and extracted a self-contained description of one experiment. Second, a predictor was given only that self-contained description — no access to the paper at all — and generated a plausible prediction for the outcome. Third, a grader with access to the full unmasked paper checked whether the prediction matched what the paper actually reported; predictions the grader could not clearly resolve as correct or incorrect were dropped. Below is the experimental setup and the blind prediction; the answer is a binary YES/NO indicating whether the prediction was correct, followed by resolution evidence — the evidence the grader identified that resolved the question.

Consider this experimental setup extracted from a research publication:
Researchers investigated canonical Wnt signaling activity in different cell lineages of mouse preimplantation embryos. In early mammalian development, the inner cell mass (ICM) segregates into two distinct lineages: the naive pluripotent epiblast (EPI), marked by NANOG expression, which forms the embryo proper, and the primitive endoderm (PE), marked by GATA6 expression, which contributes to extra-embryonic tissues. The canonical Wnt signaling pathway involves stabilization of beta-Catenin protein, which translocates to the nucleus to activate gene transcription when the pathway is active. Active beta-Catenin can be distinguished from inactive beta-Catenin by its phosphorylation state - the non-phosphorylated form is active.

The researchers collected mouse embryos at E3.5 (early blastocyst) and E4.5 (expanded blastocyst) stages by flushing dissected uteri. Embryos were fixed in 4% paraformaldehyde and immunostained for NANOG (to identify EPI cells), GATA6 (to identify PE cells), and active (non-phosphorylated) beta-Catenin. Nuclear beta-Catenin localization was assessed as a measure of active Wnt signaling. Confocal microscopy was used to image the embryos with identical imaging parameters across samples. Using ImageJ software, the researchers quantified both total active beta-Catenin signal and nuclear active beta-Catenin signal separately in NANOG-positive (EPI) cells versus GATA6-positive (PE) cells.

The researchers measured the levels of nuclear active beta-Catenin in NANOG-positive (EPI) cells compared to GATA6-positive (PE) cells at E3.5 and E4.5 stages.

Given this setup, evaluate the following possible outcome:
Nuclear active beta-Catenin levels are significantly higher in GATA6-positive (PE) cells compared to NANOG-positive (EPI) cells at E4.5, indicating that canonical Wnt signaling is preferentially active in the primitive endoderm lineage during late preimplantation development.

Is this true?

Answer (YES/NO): NO